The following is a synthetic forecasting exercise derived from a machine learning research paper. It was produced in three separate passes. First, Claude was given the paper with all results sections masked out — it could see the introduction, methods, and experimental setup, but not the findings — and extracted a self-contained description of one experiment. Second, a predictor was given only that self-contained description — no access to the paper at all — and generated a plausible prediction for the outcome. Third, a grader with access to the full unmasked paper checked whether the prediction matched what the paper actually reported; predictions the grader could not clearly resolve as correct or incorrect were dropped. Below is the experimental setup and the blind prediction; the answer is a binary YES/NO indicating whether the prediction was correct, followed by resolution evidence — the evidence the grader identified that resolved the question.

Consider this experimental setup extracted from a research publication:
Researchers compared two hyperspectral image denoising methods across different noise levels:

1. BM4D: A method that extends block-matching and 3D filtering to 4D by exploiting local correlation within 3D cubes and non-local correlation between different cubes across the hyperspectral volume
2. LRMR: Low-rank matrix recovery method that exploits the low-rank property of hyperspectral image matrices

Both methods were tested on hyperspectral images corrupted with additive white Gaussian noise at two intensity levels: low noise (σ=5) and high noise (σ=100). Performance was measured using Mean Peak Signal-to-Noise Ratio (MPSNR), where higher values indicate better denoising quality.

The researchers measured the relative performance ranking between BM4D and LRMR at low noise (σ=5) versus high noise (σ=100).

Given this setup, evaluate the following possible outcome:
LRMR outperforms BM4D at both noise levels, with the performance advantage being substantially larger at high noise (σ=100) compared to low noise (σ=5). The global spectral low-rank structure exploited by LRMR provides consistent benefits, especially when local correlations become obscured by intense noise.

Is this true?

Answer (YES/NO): NO